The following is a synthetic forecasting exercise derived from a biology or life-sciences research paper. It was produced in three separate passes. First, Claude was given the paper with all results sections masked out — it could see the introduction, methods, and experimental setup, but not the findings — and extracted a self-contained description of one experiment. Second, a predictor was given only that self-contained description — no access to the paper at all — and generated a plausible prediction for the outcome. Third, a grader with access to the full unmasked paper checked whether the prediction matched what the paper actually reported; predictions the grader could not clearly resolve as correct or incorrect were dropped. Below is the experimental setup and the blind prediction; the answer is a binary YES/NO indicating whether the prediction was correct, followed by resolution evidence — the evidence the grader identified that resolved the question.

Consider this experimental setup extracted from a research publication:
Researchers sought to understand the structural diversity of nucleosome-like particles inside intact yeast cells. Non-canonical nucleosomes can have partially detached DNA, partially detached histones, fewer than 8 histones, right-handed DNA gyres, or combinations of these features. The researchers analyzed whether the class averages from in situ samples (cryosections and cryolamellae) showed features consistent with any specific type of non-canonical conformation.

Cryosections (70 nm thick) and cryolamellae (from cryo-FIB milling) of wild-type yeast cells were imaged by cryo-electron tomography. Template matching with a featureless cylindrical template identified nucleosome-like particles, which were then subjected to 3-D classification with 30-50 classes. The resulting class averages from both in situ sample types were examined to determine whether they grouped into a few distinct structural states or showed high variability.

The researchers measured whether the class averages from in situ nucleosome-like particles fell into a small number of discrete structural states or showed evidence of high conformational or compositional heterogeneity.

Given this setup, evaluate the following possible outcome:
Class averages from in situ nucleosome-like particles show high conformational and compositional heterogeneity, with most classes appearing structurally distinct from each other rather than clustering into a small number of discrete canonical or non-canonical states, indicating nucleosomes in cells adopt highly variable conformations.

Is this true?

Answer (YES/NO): YES